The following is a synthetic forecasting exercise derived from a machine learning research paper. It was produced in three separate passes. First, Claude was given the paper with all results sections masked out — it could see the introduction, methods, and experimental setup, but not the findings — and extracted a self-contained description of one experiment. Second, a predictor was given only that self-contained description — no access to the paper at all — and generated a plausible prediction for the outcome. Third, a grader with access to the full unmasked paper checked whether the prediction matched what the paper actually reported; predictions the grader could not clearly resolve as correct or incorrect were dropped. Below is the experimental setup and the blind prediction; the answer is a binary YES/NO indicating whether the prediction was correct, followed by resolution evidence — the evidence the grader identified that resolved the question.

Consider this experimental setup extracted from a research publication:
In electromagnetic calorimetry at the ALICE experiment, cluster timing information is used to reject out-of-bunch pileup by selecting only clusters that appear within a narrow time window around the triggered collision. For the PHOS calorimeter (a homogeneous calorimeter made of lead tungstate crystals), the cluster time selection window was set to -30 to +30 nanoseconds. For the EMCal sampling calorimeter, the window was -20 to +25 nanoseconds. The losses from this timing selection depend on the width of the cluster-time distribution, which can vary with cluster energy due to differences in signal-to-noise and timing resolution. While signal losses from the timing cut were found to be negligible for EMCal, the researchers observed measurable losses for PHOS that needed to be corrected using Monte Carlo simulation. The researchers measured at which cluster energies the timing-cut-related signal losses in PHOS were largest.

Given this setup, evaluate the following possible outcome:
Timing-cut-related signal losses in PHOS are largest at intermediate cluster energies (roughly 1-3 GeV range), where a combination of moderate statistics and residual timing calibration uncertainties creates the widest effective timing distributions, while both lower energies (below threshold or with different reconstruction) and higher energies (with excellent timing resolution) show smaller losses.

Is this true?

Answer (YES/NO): NO